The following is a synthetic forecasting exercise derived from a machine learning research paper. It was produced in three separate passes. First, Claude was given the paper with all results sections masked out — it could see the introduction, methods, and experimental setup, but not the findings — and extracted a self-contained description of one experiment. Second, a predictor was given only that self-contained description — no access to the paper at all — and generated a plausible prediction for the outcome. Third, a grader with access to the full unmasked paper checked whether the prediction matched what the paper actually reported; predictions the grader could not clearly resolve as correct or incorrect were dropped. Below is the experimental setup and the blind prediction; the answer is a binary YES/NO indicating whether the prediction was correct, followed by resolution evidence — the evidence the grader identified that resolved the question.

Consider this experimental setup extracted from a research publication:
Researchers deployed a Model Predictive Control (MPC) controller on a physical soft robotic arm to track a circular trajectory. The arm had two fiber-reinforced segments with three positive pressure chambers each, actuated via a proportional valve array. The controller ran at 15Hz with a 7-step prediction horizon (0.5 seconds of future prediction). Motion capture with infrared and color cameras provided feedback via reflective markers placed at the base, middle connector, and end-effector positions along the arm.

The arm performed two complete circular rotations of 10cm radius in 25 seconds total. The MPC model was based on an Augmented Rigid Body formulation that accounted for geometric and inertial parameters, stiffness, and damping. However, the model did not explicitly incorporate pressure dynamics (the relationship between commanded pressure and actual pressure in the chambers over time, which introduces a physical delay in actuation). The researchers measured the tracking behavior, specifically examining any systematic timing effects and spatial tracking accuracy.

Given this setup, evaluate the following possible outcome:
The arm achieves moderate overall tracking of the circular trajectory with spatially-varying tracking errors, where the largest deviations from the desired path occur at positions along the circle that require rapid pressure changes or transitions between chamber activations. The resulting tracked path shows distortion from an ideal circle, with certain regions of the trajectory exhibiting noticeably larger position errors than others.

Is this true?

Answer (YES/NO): NO